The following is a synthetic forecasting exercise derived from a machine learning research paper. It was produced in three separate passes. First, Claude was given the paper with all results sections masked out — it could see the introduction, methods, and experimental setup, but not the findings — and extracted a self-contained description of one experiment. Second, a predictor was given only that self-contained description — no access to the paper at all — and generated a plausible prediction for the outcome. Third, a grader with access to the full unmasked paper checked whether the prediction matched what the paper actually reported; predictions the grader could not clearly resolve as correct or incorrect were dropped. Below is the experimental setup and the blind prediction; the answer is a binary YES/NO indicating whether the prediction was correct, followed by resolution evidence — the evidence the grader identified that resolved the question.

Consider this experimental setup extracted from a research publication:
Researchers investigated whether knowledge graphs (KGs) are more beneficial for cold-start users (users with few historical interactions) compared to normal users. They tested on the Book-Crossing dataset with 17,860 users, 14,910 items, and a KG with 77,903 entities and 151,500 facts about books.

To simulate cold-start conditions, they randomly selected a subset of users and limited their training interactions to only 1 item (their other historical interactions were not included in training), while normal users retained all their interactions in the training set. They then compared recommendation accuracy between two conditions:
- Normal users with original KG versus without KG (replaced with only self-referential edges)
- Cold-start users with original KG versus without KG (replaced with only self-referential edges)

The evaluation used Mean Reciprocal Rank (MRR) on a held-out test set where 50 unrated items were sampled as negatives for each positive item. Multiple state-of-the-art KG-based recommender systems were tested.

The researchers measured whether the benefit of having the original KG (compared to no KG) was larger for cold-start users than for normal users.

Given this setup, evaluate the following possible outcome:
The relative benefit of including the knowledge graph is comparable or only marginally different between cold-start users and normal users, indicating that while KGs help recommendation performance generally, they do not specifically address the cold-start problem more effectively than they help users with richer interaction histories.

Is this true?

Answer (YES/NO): NO